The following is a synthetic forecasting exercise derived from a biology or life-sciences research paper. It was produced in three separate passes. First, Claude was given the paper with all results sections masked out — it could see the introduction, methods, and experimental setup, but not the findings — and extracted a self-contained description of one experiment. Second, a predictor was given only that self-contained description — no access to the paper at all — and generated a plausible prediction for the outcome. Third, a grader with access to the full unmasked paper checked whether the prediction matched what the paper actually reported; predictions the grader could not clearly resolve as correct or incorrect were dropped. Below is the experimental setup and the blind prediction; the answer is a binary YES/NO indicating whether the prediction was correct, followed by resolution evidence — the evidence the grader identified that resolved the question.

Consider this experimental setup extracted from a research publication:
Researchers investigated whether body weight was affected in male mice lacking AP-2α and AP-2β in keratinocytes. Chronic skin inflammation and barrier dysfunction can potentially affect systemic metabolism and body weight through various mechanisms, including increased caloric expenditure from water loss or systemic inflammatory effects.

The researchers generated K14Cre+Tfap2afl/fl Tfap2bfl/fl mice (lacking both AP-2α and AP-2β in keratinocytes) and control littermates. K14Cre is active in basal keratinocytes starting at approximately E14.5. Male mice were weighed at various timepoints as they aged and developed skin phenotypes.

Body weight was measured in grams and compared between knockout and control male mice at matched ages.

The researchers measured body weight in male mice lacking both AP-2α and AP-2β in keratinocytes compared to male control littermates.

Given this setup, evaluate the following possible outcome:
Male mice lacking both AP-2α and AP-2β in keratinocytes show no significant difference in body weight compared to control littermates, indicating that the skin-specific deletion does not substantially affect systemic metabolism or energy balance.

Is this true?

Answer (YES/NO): NO